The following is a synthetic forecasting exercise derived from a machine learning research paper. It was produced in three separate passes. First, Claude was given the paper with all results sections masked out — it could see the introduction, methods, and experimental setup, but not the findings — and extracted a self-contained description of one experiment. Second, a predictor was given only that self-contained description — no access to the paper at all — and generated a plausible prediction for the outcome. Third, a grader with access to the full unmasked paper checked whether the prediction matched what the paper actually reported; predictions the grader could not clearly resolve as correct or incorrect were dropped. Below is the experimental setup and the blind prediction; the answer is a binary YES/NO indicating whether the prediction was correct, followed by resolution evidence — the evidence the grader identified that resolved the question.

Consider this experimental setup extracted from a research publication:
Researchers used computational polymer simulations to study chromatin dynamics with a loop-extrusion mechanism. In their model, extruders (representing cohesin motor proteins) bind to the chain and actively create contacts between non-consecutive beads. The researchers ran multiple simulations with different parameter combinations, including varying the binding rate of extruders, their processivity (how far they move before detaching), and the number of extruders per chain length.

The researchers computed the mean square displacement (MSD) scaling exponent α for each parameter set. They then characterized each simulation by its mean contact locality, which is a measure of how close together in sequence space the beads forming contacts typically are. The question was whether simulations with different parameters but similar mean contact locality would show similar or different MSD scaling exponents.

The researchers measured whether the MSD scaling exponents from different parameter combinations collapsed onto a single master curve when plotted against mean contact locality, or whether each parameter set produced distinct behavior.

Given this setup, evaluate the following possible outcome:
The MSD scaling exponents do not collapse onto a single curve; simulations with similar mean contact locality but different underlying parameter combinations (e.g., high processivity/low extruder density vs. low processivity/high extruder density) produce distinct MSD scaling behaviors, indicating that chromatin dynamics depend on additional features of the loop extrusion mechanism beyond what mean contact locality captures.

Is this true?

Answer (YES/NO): NO